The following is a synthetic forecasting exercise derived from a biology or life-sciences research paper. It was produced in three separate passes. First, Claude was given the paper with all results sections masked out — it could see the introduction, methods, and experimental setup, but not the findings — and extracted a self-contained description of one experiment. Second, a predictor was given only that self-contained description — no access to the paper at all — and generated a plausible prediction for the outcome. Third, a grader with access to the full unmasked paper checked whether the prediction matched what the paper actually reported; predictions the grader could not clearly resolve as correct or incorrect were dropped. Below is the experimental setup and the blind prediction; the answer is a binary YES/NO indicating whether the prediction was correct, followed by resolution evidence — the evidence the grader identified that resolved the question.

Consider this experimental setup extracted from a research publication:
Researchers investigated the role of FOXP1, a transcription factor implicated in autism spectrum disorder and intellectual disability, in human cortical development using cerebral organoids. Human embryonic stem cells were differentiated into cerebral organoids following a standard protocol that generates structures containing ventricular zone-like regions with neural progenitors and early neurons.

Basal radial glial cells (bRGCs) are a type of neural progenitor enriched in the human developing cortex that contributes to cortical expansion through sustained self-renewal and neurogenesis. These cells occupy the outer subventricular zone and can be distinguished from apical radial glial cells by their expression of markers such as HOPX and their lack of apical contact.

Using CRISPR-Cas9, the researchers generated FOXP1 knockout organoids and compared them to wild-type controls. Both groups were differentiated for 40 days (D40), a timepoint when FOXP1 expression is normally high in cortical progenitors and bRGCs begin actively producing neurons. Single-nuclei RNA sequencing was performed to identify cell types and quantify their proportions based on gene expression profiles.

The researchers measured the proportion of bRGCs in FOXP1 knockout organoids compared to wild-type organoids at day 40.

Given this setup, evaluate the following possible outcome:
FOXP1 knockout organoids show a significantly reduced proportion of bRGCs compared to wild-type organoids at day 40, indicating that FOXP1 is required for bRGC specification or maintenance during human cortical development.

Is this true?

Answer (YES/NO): YES